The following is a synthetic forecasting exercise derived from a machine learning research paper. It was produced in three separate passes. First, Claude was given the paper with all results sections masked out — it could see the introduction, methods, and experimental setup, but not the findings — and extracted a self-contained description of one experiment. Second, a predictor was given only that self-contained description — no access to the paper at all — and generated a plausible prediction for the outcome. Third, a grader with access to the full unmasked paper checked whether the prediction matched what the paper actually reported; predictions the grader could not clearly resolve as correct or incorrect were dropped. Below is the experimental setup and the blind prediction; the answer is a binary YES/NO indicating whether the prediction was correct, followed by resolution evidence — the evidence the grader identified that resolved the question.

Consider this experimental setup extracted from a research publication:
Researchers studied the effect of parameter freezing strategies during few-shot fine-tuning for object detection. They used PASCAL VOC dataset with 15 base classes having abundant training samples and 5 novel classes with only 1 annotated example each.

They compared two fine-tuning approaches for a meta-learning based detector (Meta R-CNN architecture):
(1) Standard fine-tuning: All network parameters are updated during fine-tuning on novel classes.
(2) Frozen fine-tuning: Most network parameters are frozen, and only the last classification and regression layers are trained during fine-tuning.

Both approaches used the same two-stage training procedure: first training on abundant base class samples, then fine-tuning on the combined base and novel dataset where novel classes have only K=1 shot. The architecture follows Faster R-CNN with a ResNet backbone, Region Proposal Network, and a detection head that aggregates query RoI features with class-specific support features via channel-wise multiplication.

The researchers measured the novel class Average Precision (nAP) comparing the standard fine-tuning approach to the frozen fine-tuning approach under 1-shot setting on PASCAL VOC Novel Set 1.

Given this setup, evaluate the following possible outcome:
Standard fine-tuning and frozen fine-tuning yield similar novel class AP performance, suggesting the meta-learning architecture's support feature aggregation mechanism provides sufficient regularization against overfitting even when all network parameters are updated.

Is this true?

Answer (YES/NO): NO